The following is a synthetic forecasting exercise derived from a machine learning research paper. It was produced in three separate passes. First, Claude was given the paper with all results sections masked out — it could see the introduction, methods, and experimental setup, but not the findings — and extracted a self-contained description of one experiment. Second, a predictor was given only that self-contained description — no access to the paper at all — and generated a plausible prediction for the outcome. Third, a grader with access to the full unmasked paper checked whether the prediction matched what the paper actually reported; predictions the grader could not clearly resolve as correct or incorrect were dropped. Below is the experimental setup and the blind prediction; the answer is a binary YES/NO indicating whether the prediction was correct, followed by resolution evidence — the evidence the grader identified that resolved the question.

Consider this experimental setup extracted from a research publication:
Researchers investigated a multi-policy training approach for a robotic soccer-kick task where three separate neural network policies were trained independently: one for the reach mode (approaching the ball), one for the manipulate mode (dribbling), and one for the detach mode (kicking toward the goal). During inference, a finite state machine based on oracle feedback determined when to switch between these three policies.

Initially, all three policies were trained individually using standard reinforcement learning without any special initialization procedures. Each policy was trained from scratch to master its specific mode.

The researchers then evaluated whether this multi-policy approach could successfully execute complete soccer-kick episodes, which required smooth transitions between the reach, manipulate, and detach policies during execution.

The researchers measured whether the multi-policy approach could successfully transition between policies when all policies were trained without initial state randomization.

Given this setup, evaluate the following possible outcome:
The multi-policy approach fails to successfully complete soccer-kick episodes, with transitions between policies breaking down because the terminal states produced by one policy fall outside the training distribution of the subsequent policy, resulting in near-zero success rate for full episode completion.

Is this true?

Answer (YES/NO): YES